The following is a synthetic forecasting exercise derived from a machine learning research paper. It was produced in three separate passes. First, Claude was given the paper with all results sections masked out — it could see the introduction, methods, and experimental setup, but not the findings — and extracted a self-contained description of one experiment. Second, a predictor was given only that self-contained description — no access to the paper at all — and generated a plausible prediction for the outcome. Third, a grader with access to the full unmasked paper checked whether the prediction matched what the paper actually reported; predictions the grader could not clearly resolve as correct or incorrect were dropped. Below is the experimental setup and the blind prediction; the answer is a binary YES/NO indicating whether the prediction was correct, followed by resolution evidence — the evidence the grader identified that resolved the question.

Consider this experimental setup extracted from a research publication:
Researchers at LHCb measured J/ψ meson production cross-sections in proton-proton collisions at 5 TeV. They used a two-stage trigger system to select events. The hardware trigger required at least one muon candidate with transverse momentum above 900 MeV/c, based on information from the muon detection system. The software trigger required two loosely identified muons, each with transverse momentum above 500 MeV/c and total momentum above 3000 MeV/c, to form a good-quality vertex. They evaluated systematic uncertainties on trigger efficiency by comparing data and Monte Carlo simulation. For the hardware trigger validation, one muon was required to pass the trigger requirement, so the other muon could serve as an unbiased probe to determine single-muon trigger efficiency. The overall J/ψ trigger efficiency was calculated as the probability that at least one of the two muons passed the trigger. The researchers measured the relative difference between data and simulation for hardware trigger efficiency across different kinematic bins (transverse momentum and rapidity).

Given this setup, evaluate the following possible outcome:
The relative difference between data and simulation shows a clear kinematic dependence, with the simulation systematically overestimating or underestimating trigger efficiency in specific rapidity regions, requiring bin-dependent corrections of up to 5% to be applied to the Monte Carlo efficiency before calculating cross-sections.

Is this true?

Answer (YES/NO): NO